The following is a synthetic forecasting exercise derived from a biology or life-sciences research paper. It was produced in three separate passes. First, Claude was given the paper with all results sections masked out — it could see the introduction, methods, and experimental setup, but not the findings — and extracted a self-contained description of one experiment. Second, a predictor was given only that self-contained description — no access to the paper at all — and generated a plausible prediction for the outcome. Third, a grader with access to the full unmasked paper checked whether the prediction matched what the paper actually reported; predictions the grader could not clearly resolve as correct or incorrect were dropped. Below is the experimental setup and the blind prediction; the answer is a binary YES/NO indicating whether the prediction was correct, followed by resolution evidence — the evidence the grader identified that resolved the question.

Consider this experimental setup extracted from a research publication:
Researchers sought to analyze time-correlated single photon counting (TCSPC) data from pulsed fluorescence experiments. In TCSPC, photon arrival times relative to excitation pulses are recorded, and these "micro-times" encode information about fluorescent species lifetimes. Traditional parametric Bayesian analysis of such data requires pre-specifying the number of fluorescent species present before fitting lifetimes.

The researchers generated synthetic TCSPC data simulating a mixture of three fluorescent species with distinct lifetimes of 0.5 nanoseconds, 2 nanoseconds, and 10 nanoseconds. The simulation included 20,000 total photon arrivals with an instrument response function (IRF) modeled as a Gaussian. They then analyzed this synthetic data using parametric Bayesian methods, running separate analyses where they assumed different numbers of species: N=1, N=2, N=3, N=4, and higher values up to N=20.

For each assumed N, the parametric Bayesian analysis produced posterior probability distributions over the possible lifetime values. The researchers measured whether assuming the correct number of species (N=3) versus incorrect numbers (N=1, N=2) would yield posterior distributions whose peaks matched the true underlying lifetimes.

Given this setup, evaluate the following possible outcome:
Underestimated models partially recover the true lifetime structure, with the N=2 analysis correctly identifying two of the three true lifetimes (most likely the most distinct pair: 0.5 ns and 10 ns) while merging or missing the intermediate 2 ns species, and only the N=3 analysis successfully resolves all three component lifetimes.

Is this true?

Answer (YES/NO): NO